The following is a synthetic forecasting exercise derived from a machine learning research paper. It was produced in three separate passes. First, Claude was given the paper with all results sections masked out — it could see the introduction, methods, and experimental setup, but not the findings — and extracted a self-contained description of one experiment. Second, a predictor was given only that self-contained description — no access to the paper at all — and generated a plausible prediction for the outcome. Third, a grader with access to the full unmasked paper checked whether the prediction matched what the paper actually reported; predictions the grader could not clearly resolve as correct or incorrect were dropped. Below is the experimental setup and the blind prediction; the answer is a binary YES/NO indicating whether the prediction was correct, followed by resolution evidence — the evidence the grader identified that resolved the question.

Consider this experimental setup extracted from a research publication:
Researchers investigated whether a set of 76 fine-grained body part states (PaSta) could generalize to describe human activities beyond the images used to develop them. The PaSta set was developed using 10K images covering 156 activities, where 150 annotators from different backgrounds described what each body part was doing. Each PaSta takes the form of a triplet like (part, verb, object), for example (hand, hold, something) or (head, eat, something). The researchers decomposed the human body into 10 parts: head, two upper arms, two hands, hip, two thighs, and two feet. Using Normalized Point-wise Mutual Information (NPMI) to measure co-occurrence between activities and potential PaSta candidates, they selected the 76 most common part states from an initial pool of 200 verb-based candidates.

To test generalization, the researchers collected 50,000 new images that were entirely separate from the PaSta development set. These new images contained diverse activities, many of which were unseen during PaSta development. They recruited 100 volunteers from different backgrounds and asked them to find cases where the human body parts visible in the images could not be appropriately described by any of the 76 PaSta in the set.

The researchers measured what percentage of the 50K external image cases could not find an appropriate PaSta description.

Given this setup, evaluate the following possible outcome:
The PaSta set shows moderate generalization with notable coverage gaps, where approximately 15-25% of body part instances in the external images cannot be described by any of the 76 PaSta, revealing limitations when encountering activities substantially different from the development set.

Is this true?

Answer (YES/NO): NO